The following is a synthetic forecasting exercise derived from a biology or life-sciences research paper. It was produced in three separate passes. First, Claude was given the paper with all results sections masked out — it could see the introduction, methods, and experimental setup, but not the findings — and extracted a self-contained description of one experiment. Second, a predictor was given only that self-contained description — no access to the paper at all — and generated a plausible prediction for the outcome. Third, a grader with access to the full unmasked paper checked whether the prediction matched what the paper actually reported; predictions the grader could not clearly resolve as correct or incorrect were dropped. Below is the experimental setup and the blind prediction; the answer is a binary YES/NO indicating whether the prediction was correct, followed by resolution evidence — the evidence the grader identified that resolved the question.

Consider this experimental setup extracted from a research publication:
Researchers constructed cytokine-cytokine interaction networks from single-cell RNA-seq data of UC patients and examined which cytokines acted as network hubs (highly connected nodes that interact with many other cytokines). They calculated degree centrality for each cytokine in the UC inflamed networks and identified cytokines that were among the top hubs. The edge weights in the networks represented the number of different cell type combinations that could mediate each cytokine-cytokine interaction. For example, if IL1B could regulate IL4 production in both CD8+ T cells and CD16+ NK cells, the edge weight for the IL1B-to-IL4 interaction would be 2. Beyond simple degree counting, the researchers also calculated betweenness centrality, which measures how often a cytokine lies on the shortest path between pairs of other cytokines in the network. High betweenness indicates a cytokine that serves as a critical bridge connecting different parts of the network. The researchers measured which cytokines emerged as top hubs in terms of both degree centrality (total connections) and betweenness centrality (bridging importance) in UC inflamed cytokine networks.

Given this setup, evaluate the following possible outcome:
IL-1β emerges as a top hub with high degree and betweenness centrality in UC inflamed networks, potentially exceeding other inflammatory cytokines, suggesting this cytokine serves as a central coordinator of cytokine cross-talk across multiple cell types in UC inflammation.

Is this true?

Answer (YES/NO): YES